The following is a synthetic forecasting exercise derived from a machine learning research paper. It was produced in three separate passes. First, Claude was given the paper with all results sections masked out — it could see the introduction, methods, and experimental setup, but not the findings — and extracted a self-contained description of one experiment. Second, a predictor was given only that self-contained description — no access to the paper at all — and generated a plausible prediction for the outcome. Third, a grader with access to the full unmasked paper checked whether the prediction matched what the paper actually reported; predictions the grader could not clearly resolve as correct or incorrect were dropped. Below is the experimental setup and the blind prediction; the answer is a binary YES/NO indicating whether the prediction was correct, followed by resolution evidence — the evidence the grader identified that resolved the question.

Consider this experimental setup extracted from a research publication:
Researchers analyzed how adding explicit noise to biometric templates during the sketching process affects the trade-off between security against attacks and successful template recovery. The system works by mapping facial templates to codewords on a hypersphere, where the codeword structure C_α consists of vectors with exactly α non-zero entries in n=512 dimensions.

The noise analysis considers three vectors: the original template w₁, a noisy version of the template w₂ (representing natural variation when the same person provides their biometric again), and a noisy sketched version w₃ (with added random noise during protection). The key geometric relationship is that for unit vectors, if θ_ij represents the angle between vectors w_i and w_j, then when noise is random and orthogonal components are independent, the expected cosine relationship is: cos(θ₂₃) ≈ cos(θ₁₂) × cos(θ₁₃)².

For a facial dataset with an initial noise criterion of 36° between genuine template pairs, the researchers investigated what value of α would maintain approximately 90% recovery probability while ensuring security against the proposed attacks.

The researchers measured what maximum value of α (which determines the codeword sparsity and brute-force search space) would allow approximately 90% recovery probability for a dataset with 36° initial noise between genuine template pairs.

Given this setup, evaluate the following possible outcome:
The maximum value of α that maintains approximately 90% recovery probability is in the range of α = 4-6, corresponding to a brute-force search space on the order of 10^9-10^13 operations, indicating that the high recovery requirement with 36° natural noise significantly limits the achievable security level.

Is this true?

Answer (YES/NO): NO